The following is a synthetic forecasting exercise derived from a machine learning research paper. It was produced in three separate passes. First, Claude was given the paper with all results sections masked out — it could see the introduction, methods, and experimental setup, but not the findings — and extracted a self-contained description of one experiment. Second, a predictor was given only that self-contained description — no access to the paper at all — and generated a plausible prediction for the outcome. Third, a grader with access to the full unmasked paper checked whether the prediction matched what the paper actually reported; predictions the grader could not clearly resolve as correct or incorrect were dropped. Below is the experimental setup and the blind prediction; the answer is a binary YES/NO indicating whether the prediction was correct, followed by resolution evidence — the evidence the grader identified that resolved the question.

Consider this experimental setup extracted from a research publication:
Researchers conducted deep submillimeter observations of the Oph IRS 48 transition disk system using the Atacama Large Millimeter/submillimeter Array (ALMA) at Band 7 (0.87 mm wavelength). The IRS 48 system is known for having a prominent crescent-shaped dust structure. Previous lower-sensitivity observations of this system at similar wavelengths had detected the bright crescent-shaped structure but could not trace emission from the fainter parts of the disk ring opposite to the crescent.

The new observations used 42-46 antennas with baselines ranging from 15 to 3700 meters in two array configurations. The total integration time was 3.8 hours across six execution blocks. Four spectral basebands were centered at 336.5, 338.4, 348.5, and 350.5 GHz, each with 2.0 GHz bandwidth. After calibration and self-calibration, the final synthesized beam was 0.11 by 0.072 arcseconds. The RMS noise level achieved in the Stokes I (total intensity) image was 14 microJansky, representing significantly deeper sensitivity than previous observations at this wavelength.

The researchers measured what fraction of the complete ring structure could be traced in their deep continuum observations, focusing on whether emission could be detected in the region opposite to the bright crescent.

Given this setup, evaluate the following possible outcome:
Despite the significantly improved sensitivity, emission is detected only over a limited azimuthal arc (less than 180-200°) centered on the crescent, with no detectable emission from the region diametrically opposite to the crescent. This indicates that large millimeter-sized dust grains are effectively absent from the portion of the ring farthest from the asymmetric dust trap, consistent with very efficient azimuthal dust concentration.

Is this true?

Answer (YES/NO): NO